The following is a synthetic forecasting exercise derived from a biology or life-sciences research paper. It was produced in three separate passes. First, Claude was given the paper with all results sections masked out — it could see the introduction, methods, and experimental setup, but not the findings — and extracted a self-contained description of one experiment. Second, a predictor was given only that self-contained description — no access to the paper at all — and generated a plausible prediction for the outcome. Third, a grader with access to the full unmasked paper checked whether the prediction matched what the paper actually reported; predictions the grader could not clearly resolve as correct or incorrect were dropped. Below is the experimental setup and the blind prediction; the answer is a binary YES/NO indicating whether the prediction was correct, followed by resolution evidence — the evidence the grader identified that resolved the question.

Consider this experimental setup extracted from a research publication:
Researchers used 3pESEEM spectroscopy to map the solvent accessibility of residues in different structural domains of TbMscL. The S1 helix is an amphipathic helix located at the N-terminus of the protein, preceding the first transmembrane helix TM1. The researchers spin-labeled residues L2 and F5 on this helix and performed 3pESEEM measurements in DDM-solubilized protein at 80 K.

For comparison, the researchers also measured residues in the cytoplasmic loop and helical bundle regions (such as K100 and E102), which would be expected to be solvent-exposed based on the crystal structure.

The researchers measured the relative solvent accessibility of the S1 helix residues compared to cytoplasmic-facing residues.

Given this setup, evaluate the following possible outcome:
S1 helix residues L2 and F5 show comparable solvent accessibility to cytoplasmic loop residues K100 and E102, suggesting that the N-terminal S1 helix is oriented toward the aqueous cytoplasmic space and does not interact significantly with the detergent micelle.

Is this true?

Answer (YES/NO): NO